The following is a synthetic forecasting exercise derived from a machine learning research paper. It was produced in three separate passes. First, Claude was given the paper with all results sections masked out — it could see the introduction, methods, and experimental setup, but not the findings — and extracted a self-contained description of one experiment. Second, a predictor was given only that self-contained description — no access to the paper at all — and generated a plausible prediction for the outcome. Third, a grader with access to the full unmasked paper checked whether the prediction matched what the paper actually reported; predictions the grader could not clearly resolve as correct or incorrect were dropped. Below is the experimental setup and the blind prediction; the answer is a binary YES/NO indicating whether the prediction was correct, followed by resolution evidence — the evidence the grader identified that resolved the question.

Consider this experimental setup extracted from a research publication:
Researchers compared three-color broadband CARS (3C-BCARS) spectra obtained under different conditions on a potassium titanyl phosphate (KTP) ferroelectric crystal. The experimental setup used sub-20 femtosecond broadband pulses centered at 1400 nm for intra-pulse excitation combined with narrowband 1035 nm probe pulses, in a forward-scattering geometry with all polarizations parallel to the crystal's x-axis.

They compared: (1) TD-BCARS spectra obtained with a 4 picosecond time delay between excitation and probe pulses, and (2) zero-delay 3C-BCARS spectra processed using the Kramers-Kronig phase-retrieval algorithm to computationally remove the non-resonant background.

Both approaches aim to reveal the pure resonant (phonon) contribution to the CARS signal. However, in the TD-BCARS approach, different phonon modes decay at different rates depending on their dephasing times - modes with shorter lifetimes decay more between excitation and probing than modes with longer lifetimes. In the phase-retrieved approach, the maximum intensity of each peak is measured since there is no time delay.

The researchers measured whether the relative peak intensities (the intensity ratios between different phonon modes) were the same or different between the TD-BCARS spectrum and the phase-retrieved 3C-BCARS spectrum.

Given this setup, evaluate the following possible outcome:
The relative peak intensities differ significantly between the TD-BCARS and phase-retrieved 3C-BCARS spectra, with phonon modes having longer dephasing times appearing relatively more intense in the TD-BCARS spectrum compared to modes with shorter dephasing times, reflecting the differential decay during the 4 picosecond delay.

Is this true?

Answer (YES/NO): YES